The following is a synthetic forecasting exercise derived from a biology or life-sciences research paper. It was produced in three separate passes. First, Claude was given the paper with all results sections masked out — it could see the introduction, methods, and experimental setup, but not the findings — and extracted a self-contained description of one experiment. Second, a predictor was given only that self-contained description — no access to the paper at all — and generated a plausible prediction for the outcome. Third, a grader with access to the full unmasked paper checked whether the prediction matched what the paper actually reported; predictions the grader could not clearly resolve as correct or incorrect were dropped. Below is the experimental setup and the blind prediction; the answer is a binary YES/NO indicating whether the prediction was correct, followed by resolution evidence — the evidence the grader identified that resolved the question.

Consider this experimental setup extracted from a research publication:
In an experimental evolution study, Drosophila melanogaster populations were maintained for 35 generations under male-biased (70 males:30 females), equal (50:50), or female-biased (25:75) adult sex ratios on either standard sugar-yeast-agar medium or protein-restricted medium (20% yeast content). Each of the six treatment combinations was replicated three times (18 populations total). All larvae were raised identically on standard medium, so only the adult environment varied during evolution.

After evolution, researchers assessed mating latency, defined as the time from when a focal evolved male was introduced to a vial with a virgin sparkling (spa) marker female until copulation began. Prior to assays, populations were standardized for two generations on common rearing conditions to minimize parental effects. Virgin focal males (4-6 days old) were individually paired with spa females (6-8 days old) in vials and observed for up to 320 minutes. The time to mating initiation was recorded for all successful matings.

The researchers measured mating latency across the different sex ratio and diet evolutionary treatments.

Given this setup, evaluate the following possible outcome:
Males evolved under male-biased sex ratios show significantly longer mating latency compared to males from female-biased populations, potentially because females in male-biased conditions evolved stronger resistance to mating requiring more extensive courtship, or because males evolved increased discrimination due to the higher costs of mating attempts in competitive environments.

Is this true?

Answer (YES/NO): NO